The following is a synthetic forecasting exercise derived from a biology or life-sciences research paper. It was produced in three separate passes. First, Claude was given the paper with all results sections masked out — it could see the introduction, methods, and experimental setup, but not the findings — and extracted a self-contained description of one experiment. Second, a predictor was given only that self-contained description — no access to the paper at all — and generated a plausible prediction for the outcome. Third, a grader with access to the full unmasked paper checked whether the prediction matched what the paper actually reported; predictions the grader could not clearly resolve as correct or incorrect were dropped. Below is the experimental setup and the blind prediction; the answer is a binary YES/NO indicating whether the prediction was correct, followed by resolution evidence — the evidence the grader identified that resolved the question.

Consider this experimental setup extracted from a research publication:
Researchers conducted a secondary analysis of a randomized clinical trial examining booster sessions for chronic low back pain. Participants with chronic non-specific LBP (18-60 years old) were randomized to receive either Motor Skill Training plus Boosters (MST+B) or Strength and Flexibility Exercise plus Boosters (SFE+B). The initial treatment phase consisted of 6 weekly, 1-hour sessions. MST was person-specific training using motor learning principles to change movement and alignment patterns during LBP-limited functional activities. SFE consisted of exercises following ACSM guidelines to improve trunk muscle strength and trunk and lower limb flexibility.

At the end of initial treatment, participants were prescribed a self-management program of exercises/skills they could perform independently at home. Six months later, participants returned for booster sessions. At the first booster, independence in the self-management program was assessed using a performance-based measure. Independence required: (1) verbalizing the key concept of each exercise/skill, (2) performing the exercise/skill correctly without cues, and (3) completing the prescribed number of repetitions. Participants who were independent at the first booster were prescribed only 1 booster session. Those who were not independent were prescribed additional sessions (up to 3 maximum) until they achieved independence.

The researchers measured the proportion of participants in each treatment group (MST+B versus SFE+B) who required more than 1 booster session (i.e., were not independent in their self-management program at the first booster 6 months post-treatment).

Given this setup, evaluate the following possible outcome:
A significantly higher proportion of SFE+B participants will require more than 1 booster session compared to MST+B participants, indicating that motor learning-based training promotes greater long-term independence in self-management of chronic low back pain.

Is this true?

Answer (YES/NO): YES